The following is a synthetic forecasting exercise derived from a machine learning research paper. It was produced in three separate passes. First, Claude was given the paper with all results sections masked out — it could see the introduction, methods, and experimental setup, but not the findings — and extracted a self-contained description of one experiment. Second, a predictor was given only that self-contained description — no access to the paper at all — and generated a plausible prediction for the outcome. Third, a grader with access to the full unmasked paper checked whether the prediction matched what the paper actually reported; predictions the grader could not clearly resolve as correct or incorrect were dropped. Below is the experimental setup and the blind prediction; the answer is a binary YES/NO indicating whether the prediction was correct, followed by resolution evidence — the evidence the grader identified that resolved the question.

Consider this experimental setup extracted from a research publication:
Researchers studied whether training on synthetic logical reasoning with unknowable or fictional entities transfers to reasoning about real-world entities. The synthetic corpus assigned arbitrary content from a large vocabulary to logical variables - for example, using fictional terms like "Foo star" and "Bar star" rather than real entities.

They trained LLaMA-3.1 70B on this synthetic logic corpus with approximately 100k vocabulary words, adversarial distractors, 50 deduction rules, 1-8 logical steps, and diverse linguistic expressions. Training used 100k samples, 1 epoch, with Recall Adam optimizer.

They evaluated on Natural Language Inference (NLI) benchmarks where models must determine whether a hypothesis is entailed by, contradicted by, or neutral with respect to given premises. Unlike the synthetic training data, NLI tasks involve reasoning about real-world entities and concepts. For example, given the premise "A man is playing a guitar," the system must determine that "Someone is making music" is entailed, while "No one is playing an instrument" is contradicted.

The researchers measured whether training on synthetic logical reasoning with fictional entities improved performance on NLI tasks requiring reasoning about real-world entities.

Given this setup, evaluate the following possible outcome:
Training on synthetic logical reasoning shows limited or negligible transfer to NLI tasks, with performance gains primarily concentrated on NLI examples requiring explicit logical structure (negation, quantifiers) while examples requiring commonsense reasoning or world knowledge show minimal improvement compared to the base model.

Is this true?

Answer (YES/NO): NO